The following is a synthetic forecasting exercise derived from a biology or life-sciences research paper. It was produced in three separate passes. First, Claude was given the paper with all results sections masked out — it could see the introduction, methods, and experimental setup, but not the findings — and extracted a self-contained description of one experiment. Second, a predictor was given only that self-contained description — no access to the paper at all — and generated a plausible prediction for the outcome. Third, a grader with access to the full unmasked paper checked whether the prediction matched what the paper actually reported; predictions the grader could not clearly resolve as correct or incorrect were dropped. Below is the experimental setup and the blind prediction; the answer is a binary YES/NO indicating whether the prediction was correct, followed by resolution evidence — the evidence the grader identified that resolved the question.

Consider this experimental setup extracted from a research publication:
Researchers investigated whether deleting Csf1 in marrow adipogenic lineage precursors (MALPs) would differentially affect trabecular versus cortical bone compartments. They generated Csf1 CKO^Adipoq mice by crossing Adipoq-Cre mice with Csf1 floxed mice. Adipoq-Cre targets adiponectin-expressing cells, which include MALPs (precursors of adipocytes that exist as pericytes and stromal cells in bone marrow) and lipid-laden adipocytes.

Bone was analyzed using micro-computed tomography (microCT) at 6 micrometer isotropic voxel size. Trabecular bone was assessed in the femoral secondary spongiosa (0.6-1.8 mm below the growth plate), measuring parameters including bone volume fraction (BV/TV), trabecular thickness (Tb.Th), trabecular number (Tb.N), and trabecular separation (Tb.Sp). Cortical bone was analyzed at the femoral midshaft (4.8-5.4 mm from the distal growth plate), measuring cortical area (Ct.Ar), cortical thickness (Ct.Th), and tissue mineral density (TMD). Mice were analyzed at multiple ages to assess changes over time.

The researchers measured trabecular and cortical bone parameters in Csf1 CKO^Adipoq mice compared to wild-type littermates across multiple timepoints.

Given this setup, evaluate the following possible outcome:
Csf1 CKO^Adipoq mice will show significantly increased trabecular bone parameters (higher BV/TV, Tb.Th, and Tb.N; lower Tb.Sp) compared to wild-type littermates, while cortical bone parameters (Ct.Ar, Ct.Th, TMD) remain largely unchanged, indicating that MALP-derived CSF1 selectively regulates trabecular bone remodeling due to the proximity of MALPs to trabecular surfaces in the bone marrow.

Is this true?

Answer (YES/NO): YES